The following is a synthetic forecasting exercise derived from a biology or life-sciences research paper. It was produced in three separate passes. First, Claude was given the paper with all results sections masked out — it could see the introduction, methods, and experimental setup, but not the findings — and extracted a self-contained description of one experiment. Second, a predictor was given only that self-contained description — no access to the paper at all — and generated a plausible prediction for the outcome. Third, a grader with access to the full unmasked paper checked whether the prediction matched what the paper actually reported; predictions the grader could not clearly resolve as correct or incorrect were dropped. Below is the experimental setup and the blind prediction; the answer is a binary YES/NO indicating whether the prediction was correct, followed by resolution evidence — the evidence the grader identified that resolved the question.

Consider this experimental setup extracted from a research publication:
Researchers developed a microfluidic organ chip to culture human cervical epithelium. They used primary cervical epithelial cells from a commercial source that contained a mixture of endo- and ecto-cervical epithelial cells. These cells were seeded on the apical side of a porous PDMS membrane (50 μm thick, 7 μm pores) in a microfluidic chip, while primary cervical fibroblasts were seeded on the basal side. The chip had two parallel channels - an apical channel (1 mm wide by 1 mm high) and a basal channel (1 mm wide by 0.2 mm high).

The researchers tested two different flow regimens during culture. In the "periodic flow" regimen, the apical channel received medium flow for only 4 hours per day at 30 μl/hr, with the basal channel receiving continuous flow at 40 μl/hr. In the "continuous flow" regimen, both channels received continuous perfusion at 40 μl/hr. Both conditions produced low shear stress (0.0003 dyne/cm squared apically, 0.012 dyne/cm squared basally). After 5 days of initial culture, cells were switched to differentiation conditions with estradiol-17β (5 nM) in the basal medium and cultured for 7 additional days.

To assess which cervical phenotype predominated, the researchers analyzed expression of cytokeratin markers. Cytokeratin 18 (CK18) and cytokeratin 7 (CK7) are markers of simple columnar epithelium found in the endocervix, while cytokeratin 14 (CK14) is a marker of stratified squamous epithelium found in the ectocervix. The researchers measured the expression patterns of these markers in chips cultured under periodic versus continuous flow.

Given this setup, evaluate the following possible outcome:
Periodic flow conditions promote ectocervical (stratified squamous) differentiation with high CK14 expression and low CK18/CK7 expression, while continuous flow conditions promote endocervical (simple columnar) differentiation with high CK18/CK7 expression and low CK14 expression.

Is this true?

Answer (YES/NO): NO